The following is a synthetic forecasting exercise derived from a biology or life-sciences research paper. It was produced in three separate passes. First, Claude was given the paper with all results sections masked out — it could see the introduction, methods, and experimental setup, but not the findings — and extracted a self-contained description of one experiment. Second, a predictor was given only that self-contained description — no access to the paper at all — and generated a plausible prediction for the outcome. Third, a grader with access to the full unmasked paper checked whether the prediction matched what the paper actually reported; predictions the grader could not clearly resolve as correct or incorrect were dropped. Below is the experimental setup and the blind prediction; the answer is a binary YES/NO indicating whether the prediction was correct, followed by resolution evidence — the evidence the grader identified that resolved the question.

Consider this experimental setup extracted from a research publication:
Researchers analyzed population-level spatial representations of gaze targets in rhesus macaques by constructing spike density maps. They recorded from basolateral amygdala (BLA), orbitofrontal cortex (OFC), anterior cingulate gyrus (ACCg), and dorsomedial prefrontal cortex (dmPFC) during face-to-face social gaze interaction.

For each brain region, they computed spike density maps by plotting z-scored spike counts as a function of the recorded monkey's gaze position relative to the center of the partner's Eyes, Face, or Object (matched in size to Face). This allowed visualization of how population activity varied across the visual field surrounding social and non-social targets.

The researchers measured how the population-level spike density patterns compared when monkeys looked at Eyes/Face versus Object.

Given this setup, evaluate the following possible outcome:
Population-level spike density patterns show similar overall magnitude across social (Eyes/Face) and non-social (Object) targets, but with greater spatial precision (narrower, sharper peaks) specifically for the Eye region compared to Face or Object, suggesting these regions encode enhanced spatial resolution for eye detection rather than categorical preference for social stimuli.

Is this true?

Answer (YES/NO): NO